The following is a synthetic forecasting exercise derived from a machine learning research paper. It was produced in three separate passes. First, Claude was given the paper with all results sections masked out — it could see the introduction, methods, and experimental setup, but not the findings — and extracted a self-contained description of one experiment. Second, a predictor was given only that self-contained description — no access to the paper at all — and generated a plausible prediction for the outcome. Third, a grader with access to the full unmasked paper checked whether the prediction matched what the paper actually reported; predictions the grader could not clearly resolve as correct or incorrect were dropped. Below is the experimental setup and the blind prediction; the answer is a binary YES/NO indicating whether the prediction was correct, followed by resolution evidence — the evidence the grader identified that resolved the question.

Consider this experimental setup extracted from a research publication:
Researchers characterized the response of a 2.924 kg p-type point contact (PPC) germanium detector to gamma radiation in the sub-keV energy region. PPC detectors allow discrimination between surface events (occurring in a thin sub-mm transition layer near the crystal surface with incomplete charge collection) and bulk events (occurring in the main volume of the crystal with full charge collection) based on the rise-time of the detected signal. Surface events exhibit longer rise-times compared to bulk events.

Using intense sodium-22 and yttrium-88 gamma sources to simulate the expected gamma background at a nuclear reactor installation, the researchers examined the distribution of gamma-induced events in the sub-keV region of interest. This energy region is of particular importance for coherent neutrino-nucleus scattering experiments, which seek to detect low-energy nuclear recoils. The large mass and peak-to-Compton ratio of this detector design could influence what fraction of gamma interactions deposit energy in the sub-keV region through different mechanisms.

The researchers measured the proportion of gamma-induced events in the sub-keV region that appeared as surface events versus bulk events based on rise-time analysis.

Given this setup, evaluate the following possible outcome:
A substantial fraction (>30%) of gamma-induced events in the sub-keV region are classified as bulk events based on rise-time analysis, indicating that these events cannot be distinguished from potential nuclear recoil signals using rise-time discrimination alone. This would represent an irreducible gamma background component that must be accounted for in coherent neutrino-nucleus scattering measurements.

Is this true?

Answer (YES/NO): NO